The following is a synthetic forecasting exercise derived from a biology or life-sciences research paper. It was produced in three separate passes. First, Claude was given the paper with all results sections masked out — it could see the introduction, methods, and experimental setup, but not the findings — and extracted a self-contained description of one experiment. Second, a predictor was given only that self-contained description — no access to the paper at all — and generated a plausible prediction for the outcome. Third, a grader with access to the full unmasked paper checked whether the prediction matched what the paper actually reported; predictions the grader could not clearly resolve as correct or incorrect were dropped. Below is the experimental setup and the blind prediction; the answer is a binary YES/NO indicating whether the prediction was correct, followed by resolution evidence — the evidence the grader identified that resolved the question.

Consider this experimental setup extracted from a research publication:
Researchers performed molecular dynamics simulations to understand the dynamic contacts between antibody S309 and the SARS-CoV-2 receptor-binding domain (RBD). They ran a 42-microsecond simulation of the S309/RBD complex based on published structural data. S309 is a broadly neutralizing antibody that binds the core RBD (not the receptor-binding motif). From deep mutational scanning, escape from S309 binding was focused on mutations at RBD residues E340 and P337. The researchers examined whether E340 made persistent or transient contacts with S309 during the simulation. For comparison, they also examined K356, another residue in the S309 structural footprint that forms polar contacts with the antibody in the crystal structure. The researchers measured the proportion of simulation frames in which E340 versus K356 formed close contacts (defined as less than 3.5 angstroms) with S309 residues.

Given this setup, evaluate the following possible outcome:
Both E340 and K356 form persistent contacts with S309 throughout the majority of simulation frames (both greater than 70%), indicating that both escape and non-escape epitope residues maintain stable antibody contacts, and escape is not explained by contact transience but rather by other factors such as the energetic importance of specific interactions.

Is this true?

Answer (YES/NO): NO